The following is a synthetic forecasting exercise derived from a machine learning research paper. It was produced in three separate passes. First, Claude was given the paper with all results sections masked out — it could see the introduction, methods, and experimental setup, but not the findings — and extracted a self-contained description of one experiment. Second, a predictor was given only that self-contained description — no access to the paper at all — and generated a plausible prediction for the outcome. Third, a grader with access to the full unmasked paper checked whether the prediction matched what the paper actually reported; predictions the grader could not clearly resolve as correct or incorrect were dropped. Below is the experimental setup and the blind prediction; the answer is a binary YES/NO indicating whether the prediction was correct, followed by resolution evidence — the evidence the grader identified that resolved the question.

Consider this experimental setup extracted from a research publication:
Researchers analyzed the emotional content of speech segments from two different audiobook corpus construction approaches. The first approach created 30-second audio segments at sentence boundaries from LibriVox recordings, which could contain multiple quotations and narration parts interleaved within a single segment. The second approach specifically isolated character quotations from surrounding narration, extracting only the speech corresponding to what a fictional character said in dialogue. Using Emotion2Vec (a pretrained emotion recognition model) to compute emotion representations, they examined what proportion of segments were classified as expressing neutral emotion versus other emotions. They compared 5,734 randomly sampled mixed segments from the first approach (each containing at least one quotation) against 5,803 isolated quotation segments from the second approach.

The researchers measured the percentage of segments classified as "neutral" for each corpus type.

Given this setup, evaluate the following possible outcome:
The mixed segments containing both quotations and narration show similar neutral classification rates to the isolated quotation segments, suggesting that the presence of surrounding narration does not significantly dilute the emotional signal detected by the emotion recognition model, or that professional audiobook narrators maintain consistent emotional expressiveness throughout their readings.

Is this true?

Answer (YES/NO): NO